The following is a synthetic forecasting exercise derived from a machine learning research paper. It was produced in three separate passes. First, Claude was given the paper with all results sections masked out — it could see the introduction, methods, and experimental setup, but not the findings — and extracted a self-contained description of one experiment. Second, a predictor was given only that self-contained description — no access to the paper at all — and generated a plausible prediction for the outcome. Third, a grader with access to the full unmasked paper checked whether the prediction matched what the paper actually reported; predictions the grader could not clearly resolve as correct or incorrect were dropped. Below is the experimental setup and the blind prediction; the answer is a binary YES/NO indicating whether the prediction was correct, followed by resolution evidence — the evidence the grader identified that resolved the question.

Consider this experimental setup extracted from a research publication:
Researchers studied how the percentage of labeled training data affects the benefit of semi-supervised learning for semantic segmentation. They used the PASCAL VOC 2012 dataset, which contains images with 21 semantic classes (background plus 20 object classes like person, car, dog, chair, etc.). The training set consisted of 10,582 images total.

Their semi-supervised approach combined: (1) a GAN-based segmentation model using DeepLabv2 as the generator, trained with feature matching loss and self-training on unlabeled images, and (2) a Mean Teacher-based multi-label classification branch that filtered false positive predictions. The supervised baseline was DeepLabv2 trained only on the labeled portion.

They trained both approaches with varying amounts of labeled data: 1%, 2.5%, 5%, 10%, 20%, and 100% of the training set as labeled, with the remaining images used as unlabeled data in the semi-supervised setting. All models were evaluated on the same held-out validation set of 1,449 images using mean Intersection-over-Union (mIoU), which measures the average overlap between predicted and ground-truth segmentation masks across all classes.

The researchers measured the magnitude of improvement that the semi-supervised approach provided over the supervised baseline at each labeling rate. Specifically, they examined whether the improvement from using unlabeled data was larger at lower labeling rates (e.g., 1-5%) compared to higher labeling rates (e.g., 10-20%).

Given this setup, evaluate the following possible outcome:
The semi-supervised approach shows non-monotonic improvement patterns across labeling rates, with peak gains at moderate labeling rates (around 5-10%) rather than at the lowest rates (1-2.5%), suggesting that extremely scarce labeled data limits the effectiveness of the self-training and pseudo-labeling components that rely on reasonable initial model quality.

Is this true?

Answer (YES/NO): NO